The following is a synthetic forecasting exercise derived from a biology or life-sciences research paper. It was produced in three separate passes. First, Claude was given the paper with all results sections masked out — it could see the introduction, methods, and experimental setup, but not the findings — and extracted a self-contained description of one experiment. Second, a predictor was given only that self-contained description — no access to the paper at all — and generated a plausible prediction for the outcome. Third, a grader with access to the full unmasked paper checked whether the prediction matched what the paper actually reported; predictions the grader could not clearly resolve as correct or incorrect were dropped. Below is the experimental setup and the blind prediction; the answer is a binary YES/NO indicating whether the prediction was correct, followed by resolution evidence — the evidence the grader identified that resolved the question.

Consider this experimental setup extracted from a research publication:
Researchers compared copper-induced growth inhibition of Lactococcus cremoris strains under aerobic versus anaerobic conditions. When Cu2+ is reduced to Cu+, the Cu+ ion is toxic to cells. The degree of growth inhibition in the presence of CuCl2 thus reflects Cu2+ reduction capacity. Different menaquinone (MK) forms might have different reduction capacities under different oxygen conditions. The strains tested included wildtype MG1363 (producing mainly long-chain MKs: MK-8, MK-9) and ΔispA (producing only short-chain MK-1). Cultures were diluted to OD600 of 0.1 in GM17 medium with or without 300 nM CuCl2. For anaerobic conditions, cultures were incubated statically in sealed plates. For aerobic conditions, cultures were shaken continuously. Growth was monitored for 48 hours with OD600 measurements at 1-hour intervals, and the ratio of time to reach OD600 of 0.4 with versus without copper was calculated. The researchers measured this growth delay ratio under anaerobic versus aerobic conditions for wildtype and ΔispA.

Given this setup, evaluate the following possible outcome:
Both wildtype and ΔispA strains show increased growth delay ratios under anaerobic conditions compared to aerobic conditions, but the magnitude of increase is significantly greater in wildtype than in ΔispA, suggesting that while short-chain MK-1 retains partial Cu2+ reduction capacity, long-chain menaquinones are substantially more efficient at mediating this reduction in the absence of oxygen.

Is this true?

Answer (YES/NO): NO